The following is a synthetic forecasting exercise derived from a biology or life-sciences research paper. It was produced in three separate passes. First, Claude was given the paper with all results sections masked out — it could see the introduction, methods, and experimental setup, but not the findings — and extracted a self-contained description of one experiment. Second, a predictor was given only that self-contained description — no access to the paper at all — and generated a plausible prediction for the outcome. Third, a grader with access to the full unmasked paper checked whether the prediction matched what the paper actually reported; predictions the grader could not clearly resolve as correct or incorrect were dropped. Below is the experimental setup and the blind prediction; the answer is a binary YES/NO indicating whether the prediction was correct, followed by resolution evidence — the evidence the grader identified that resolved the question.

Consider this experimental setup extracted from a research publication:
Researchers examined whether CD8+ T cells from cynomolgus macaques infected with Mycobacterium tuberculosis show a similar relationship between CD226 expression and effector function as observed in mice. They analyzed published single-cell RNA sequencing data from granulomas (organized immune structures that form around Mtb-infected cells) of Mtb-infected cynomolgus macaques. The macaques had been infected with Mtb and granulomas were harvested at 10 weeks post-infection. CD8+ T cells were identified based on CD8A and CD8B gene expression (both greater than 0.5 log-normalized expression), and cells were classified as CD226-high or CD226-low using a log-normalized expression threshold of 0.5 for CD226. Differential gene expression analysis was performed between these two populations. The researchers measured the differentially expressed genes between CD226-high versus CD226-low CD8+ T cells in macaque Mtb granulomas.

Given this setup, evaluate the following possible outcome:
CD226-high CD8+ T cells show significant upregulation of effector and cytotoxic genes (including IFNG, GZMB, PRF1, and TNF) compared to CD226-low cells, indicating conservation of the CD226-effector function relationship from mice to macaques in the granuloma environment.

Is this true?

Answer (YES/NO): YES